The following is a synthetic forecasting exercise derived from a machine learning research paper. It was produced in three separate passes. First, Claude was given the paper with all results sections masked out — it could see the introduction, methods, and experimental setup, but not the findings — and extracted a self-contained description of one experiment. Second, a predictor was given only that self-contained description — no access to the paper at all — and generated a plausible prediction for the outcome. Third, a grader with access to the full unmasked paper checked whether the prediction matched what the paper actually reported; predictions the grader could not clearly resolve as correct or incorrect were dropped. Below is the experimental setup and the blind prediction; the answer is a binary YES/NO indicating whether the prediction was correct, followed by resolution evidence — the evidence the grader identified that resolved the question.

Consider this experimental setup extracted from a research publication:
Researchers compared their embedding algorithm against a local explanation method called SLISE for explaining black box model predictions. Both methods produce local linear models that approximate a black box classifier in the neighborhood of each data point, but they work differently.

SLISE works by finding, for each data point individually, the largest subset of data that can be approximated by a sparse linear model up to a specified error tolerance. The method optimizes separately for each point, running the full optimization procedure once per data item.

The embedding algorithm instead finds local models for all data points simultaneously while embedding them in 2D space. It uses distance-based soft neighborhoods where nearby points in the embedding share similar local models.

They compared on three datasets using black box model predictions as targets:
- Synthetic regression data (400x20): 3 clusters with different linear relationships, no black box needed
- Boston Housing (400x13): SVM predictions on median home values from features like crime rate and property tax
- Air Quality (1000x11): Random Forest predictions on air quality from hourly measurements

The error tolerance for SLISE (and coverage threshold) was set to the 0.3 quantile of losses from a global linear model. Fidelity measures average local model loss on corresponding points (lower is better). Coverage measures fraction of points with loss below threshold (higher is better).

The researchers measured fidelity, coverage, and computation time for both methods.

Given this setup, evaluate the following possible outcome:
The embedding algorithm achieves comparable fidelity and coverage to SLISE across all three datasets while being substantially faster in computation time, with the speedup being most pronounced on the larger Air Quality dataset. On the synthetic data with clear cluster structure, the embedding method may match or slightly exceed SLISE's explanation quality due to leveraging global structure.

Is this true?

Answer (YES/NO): NO